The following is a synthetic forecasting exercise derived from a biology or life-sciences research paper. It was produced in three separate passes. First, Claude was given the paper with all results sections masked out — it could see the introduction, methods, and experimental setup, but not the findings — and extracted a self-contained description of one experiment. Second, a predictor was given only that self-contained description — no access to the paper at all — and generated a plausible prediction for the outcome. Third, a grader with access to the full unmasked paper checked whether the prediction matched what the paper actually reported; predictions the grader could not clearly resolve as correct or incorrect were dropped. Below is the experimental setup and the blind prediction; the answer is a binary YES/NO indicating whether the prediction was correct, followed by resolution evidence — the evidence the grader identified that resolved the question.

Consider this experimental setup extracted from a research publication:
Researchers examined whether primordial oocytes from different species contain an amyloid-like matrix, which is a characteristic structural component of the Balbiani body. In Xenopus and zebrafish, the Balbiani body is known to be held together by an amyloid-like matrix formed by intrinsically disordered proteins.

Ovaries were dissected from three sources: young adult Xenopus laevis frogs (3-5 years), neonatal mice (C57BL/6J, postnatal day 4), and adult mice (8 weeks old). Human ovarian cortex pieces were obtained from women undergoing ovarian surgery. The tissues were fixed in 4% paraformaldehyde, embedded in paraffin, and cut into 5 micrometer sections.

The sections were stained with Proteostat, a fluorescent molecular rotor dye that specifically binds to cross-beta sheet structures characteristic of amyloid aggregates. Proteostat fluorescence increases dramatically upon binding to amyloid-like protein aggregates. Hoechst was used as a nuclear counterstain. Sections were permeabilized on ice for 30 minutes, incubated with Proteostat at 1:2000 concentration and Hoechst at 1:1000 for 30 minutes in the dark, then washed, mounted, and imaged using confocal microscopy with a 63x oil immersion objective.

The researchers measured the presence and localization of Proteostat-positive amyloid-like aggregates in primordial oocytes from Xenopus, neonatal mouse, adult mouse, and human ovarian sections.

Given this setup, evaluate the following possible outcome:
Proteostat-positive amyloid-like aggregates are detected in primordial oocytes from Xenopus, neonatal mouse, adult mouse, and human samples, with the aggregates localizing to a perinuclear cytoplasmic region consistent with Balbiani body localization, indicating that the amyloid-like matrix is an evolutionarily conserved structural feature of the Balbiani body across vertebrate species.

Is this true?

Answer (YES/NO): NO